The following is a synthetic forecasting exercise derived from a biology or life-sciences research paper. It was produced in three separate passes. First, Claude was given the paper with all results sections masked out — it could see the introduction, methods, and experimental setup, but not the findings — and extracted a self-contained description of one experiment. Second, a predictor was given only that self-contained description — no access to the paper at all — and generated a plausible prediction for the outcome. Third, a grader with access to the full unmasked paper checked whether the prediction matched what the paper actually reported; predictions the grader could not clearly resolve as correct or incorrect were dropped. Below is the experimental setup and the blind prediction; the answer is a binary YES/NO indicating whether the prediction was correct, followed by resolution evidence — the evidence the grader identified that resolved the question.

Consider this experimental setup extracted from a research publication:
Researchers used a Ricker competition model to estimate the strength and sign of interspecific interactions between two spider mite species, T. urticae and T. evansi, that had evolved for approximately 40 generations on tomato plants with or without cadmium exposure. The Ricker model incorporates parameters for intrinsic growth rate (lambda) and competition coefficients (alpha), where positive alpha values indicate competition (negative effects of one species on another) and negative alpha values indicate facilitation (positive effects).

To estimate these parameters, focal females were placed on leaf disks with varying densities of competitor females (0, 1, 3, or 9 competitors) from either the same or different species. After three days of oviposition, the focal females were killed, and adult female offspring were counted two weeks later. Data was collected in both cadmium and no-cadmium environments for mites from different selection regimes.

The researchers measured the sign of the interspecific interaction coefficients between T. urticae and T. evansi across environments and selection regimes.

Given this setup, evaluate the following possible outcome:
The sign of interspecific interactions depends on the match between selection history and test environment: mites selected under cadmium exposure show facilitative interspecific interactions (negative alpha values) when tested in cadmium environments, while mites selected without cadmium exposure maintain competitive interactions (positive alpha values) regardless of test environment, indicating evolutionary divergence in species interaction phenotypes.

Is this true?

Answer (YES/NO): NO